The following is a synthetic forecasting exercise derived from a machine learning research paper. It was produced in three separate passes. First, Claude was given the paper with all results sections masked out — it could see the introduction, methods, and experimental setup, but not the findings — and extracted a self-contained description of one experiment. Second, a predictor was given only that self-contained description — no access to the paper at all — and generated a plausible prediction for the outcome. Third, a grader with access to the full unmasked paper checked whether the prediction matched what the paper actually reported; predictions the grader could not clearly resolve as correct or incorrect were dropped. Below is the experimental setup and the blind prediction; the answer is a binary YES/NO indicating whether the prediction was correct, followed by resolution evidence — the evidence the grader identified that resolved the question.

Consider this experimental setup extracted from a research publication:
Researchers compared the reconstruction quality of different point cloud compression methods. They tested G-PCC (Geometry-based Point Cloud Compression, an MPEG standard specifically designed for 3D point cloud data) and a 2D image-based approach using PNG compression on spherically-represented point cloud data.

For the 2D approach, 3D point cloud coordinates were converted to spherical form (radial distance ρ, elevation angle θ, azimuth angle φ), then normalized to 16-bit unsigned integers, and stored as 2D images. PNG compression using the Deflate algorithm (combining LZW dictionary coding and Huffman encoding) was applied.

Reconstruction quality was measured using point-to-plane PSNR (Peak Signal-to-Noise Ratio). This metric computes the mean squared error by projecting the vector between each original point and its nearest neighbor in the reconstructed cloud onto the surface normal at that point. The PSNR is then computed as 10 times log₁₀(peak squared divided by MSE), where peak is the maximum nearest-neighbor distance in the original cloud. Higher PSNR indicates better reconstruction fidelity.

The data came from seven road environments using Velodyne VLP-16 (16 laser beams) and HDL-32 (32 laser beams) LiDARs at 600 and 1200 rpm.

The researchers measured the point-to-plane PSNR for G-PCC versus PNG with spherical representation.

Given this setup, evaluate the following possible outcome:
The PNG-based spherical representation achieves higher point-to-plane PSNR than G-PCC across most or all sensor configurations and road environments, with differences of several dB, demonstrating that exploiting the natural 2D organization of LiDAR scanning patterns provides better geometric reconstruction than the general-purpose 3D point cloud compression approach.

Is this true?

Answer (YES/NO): YES